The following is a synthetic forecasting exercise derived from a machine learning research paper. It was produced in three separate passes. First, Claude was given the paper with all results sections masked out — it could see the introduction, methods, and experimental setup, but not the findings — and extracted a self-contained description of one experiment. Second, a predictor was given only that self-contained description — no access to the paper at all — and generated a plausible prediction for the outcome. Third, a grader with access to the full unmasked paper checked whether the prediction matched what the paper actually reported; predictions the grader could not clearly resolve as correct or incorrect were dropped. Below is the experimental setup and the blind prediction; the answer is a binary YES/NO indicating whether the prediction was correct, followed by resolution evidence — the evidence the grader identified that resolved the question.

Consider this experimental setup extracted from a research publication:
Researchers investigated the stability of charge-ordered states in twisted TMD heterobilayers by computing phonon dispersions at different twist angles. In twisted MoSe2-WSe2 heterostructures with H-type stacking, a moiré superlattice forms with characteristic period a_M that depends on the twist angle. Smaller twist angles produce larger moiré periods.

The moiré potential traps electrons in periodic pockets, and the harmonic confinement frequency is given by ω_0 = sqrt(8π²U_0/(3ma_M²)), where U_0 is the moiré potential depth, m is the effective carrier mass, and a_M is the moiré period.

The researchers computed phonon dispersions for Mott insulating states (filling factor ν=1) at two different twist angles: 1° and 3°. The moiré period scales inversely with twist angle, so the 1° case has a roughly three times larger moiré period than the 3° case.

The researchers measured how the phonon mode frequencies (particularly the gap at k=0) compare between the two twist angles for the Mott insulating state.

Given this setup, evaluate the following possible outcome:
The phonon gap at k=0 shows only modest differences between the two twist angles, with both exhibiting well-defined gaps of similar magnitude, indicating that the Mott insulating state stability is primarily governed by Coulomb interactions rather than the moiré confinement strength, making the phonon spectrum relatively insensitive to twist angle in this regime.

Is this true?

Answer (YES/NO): NO